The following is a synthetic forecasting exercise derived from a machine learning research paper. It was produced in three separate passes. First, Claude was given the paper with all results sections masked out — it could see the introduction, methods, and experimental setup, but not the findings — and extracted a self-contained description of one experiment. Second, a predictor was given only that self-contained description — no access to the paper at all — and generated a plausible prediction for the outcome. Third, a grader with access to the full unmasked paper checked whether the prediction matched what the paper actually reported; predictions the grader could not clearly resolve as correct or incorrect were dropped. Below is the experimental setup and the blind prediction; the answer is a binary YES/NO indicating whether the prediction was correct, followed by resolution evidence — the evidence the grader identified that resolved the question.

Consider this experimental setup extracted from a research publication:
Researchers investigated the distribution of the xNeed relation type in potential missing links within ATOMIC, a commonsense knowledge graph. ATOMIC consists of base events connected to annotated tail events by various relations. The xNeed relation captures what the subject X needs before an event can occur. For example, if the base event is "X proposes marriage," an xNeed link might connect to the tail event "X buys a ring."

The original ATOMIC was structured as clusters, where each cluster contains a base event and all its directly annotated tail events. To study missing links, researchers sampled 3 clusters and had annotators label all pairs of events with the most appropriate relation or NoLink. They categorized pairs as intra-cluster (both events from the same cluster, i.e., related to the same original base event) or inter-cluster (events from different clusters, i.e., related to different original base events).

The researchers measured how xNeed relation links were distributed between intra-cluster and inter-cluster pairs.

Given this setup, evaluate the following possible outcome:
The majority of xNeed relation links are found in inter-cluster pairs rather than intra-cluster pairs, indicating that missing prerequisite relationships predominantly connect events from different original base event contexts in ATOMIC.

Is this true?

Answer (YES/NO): NO